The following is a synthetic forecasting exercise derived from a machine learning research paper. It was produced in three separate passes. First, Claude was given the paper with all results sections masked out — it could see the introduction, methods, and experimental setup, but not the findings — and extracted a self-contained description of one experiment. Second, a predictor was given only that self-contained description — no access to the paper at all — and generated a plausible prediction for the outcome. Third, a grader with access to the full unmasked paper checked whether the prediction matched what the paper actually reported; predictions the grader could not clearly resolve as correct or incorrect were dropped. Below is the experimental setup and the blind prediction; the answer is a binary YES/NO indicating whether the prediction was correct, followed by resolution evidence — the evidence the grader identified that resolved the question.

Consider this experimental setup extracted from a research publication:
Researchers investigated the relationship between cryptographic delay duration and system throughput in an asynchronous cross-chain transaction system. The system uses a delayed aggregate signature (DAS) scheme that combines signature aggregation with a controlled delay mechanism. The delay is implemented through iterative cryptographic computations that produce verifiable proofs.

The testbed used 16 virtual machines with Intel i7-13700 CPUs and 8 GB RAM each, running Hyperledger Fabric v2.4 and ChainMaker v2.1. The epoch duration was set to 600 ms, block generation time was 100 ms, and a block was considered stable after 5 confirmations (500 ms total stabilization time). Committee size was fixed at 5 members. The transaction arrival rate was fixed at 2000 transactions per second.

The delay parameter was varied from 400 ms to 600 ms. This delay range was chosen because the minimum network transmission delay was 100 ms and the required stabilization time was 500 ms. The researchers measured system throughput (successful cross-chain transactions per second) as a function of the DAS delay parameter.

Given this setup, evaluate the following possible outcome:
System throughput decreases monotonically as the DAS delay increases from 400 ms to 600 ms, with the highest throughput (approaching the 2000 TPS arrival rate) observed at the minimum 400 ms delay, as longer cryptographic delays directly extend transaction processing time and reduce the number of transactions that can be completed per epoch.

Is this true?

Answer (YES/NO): NO